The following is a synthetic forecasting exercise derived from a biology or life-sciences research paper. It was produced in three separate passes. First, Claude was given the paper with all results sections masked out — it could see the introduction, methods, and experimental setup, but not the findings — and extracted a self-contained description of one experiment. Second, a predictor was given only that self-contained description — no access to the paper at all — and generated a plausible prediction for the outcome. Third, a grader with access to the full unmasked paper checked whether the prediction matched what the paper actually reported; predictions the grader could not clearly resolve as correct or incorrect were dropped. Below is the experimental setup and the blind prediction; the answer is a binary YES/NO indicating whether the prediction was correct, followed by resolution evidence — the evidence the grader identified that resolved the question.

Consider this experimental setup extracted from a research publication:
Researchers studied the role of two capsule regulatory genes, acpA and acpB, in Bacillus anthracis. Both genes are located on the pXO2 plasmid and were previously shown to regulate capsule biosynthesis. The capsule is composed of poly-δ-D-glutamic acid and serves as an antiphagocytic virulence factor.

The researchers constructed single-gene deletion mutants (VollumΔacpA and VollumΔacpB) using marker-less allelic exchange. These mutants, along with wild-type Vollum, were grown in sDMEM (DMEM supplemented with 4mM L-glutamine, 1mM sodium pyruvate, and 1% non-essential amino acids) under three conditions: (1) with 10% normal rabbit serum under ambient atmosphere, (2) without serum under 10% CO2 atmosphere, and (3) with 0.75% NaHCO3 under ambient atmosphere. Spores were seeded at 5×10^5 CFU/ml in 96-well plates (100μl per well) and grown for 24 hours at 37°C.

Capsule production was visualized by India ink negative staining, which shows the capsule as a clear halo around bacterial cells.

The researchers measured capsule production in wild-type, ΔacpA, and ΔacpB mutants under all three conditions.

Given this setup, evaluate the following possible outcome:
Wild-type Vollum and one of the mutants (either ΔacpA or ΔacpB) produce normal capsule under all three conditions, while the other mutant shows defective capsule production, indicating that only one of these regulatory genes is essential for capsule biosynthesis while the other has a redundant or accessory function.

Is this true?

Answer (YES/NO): NO